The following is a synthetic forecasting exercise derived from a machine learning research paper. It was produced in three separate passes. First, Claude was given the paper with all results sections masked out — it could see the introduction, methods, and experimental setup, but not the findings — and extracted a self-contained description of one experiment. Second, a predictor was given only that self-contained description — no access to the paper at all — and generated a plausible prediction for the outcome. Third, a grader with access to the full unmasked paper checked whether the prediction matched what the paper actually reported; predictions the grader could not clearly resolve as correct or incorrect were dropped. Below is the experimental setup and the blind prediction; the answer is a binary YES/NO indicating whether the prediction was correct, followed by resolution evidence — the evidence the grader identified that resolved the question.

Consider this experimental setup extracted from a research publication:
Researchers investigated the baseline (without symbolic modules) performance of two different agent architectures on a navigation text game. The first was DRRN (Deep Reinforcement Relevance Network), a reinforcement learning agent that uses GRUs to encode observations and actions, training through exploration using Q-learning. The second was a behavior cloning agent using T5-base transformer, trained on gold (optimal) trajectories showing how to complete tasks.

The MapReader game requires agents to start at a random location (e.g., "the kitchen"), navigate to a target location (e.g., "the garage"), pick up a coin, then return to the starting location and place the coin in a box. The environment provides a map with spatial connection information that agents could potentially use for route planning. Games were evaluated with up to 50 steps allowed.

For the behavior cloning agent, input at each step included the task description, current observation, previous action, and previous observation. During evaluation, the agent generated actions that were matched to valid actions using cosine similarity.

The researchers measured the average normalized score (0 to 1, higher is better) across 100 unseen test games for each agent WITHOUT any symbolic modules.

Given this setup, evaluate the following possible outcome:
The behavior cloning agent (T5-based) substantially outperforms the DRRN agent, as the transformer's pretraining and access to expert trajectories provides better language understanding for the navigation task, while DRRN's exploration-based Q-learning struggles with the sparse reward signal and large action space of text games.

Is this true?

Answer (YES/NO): YES